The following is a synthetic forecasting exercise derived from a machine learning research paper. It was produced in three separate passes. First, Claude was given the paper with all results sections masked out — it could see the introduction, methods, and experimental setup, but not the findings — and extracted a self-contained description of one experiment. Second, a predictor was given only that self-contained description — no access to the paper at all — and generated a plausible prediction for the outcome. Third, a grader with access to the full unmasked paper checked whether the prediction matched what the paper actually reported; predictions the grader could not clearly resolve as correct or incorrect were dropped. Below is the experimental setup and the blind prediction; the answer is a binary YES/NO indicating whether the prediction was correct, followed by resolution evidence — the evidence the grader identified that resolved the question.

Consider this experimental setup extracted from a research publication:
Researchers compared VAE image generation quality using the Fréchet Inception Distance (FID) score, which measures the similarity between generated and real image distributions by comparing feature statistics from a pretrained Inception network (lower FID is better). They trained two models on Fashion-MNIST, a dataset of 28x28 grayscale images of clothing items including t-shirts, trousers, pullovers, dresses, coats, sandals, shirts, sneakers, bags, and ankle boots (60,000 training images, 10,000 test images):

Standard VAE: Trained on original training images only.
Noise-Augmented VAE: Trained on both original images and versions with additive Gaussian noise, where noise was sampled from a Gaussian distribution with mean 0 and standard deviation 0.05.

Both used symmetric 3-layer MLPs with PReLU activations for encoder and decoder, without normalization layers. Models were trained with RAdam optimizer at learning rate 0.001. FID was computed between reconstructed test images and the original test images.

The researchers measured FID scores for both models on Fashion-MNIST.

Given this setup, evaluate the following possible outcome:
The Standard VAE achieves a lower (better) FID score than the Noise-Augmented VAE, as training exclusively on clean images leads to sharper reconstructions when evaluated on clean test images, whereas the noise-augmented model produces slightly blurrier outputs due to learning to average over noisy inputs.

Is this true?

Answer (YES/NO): YES